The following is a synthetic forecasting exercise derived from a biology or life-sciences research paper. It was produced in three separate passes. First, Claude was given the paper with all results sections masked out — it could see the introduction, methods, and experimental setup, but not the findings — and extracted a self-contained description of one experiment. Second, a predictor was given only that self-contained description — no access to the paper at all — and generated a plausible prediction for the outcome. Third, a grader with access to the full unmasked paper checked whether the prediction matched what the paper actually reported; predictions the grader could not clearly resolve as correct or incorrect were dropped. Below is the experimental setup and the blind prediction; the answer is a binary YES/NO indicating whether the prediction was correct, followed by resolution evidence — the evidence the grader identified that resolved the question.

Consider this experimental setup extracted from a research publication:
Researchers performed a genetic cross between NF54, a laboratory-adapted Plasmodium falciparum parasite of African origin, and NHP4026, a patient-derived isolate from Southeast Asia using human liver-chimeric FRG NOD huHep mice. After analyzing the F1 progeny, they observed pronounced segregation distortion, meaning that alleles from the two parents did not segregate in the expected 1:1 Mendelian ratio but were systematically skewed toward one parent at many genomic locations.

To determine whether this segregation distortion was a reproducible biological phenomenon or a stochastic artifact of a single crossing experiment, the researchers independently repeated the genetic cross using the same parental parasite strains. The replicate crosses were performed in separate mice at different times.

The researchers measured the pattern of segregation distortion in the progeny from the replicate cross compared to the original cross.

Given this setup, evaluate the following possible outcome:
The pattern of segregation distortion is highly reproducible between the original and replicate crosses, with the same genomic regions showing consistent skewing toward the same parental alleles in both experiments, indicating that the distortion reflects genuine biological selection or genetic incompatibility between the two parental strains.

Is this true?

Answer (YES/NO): YES